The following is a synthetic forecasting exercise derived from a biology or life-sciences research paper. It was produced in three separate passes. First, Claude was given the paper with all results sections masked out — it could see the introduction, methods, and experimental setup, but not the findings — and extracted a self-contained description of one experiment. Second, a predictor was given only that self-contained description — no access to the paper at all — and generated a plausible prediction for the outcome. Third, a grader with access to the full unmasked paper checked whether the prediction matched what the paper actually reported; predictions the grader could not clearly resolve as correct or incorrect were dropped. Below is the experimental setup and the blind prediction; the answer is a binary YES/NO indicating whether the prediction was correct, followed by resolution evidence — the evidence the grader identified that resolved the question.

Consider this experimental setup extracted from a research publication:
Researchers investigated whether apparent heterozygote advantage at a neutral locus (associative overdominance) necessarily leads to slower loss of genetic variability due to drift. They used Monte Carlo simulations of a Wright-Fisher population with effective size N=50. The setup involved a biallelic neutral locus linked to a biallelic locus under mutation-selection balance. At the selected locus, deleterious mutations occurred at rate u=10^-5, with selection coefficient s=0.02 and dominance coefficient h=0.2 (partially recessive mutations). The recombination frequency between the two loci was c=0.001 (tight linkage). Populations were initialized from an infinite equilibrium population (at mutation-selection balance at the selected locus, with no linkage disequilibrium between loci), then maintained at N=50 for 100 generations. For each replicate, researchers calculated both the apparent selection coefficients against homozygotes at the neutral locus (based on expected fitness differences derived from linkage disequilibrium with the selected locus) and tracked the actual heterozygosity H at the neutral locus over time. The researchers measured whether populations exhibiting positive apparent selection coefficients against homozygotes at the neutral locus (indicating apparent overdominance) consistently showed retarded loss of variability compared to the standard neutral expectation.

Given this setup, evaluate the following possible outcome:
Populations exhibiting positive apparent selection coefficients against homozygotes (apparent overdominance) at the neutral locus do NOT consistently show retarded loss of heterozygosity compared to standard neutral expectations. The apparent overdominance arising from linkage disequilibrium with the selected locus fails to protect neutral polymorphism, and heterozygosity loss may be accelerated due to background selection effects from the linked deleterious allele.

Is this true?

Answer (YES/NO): YES